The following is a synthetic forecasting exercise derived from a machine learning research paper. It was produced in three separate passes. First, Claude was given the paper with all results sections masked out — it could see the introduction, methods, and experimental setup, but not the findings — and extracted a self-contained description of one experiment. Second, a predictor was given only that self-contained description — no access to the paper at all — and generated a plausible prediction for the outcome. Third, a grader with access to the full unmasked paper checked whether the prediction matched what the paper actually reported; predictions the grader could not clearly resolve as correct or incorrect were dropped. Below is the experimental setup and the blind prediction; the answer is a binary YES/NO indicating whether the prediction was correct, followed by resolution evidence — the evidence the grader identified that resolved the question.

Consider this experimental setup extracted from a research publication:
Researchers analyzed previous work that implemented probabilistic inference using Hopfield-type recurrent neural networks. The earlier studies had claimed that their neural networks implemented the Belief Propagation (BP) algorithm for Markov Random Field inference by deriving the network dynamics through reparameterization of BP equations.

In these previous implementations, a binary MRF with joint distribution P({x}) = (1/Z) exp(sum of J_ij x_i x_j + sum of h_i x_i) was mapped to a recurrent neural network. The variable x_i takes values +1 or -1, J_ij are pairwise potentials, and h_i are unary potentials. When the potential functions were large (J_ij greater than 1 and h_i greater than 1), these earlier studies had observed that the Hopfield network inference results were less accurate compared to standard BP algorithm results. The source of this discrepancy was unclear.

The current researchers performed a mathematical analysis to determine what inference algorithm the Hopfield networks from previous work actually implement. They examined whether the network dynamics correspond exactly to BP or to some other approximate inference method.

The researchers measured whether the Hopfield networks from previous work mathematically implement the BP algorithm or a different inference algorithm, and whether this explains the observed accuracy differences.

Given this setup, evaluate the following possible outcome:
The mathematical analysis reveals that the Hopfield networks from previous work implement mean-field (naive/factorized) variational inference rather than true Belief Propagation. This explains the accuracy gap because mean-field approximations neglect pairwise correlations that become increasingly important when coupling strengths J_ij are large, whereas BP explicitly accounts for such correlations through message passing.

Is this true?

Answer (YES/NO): YES